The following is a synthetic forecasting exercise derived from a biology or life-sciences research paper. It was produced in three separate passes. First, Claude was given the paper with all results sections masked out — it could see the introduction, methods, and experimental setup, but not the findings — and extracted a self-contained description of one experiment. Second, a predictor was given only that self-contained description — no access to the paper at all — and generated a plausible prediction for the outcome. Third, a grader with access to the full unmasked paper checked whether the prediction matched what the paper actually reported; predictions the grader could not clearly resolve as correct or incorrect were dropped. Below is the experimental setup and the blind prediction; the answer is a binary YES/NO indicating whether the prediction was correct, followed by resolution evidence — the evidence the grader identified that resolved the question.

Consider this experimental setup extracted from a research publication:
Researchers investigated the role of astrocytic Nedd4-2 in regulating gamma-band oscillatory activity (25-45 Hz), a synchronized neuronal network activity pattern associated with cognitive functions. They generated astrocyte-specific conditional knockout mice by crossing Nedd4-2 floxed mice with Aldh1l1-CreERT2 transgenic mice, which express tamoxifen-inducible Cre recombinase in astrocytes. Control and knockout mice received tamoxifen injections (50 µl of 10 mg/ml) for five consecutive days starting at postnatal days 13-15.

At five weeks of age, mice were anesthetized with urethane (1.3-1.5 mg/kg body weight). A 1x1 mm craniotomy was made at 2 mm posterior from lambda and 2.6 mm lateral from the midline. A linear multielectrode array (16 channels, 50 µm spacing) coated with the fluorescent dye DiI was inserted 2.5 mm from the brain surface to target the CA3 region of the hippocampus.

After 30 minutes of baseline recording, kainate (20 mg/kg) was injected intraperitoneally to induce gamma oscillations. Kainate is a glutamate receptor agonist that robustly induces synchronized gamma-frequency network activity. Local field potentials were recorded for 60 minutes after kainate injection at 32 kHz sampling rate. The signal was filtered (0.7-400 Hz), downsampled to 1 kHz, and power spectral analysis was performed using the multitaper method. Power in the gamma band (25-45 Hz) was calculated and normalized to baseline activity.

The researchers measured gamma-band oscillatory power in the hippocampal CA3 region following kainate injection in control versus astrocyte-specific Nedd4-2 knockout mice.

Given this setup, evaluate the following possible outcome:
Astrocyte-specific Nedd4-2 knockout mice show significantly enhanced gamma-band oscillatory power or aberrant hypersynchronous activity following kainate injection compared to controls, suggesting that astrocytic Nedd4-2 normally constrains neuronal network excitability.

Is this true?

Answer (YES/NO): NO